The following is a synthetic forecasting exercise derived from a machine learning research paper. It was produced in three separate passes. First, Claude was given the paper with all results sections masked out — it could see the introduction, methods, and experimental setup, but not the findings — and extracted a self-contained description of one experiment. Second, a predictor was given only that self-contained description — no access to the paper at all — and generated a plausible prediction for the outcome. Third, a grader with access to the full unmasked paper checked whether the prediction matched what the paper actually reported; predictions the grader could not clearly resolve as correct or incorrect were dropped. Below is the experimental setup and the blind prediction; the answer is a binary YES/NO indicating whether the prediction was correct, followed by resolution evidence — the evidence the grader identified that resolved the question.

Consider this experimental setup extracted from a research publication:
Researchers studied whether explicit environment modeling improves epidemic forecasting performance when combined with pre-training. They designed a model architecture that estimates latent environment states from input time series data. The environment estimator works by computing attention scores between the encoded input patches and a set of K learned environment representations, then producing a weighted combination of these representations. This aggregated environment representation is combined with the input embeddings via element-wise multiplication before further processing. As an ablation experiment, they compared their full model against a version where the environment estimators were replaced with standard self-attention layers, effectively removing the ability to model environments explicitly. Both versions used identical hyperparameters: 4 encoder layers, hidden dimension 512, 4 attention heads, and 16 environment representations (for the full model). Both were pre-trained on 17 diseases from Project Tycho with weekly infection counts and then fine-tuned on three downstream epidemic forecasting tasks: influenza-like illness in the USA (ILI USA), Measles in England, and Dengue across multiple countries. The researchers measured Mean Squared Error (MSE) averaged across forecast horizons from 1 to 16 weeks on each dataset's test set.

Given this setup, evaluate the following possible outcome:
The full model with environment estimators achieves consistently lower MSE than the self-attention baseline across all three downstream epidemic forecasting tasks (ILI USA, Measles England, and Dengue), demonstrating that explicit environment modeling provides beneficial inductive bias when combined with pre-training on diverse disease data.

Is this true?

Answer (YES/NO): YES